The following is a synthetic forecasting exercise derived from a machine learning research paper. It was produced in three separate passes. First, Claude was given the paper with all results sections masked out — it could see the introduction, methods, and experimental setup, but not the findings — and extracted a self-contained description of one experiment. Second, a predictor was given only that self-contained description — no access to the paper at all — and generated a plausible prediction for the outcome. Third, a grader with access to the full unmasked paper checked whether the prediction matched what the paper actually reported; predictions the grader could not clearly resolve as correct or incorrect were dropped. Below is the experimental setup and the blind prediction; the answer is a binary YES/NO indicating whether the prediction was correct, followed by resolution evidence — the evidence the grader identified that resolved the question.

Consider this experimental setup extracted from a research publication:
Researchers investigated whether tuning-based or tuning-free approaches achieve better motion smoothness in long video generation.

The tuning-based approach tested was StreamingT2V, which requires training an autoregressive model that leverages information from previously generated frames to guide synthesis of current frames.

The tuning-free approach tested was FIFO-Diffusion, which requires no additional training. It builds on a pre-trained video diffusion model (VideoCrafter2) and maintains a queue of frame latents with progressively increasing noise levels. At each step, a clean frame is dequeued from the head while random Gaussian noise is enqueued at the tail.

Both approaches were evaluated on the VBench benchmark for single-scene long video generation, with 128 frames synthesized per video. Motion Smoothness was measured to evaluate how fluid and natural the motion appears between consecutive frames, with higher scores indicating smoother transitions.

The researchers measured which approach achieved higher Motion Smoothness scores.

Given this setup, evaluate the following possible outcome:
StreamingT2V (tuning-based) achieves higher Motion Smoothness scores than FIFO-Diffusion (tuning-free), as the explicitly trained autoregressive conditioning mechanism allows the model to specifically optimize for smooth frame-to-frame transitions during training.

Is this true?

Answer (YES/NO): YES